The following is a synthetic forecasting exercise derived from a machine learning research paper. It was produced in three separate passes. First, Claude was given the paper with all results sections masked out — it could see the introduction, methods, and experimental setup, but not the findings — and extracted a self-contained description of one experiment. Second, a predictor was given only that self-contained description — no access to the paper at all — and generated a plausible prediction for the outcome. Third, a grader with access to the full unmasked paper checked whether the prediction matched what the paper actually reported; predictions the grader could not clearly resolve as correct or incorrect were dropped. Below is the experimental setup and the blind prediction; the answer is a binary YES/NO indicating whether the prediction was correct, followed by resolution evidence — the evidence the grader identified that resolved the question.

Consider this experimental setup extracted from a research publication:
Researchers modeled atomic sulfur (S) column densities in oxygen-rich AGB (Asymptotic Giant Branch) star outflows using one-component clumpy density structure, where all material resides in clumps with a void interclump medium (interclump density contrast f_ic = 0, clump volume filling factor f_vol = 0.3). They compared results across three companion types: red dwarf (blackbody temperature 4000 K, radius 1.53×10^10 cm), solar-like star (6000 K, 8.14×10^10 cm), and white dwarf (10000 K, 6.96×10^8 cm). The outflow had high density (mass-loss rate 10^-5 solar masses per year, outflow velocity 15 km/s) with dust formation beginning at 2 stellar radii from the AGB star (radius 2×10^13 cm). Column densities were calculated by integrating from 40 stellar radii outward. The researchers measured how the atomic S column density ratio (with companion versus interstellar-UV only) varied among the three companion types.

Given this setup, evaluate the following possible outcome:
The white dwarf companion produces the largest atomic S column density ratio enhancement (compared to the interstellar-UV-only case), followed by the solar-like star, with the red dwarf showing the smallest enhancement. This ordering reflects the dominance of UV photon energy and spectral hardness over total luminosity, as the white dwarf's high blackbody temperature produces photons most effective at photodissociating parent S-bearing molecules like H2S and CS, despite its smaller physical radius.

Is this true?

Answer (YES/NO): NO